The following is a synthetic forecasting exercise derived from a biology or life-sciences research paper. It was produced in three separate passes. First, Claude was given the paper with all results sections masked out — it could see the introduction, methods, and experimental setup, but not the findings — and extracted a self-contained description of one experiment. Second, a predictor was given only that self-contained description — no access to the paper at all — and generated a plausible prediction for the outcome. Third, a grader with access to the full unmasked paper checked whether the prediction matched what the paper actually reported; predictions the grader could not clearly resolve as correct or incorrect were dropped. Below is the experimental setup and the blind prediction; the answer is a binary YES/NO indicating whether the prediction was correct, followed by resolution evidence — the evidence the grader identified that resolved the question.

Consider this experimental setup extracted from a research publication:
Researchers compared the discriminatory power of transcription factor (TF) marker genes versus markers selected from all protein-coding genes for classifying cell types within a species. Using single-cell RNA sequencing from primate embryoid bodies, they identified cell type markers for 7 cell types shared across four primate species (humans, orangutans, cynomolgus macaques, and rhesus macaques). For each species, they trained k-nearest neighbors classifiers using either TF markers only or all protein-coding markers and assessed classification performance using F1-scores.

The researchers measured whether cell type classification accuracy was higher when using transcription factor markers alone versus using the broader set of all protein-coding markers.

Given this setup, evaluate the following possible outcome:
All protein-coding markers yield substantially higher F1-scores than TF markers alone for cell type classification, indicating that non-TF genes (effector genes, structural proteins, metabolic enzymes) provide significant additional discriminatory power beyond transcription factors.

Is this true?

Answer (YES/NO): YES